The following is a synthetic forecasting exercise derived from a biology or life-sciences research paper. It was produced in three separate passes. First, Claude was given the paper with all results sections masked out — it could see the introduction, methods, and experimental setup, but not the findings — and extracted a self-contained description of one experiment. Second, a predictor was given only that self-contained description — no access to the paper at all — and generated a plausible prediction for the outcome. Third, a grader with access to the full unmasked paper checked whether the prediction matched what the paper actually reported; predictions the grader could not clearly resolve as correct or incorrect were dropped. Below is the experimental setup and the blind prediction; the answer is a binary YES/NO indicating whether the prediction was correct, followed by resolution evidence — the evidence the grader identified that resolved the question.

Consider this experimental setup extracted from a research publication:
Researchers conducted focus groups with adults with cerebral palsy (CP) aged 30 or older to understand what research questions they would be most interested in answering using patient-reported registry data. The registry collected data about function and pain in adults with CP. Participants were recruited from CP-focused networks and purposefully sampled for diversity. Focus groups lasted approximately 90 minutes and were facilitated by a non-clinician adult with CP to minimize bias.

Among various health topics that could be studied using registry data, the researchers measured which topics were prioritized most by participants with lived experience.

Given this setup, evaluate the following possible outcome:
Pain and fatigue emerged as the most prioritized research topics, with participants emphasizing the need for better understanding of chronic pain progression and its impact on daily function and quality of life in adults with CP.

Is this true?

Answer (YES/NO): NO